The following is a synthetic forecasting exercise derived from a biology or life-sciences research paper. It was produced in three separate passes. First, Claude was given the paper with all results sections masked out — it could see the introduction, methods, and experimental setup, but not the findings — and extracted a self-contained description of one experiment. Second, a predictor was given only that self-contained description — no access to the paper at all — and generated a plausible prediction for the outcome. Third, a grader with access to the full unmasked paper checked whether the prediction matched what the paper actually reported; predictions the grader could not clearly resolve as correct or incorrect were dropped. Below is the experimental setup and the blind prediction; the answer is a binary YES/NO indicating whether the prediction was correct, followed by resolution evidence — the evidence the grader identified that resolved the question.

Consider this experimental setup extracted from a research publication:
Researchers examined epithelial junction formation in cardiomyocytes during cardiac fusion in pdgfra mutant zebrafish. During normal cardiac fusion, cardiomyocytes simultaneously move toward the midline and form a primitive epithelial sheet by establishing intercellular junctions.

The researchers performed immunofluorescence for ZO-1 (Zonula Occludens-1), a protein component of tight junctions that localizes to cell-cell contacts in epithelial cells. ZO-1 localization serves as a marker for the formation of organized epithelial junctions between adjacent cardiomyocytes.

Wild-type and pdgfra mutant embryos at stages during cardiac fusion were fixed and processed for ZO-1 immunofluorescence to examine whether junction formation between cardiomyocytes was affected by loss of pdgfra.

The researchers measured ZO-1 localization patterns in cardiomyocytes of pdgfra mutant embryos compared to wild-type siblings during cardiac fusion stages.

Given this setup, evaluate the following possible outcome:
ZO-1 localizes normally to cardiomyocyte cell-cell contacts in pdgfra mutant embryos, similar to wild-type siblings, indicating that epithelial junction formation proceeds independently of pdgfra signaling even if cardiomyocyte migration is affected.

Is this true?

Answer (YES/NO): YES